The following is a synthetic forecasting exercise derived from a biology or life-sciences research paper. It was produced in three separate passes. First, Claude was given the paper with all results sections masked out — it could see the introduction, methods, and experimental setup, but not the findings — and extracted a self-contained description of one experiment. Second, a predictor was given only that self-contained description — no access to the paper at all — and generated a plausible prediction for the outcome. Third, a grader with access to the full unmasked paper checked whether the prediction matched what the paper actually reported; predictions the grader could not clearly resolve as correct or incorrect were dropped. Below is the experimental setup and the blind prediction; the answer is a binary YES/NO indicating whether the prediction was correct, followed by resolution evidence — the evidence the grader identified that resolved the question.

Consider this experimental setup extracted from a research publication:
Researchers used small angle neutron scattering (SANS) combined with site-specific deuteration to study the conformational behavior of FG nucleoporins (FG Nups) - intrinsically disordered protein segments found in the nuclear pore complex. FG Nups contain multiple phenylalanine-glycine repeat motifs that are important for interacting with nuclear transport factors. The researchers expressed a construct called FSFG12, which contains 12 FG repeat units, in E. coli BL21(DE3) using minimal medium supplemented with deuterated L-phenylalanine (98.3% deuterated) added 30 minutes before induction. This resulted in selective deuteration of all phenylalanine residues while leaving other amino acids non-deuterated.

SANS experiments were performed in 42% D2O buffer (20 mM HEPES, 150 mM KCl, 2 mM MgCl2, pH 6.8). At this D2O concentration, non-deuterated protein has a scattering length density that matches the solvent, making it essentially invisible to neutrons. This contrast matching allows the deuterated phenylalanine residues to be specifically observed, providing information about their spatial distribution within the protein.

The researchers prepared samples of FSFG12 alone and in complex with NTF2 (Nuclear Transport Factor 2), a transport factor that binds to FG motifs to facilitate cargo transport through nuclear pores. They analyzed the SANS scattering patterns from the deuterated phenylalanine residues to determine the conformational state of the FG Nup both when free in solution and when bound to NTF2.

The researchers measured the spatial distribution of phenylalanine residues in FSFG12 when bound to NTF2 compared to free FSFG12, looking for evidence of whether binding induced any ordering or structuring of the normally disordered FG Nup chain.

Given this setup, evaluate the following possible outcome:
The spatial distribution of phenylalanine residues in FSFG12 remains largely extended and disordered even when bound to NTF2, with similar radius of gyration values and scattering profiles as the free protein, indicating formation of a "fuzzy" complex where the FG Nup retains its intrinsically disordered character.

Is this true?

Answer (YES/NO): NO